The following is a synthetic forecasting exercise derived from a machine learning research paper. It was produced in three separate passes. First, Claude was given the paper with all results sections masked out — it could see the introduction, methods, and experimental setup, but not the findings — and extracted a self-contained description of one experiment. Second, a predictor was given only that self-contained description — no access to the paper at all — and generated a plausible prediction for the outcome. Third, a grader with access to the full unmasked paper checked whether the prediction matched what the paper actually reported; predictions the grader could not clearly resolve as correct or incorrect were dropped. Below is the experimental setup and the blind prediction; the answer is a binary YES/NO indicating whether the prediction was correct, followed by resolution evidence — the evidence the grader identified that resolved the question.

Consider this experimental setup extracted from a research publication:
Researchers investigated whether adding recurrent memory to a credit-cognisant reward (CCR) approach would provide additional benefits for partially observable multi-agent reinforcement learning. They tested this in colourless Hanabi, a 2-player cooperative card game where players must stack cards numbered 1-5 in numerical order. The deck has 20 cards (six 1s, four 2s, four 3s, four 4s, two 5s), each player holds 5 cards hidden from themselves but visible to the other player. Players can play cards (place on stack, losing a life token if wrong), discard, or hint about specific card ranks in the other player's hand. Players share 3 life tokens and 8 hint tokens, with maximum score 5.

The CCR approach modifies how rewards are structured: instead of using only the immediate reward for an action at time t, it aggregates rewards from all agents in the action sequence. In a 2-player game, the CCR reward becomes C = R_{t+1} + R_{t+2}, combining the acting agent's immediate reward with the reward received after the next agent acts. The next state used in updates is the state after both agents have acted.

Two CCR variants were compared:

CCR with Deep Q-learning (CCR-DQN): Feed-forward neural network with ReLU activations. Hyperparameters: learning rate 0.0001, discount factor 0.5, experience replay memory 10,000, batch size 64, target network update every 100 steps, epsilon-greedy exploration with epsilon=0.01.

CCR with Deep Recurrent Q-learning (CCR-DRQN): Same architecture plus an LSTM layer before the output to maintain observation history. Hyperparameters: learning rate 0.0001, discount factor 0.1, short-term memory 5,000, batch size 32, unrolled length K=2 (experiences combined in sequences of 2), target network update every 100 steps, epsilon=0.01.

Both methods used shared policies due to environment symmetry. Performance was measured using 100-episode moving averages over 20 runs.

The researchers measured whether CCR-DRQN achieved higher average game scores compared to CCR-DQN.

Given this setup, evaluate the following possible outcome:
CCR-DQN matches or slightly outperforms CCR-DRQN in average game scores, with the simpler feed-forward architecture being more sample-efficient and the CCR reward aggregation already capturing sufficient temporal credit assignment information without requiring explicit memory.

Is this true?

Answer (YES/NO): YES